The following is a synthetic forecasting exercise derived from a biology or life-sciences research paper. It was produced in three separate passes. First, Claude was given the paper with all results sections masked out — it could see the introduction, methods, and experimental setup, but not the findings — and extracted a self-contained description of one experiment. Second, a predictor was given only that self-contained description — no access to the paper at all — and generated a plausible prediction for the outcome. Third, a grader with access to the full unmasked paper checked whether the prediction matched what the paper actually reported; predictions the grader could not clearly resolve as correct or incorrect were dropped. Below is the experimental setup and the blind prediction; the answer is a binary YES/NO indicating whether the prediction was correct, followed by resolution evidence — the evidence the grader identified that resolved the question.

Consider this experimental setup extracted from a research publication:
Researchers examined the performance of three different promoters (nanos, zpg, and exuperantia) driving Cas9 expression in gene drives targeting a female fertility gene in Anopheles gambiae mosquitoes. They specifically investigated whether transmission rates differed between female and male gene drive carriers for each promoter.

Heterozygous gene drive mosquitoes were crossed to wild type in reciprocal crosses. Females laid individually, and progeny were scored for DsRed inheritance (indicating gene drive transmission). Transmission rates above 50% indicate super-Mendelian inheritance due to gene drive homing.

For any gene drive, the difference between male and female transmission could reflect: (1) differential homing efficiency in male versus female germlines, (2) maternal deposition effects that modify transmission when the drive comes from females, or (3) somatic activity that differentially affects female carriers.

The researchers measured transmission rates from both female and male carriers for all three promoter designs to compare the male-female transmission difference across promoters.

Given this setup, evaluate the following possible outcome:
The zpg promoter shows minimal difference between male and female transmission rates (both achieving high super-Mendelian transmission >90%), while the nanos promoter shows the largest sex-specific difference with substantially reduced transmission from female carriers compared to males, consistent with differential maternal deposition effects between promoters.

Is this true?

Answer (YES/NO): NO